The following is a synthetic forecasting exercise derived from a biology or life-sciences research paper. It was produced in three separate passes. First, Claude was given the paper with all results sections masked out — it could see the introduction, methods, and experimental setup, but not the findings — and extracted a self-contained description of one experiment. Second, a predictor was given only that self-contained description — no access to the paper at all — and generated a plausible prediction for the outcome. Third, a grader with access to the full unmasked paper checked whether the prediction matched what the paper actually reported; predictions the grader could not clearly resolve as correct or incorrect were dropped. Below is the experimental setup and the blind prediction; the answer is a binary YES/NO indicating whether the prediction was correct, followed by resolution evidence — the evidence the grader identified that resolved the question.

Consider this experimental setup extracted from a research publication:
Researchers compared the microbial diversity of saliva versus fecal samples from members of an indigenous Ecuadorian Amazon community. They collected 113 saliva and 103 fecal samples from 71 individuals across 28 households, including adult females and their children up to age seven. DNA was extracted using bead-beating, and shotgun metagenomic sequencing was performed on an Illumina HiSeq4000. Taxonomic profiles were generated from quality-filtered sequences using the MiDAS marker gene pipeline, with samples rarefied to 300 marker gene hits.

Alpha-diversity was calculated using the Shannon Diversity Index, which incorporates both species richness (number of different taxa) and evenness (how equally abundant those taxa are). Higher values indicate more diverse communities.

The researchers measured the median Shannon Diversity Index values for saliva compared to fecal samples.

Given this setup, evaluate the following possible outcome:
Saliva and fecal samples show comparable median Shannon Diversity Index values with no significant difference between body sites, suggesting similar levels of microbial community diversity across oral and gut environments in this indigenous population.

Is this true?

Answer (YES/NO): NO